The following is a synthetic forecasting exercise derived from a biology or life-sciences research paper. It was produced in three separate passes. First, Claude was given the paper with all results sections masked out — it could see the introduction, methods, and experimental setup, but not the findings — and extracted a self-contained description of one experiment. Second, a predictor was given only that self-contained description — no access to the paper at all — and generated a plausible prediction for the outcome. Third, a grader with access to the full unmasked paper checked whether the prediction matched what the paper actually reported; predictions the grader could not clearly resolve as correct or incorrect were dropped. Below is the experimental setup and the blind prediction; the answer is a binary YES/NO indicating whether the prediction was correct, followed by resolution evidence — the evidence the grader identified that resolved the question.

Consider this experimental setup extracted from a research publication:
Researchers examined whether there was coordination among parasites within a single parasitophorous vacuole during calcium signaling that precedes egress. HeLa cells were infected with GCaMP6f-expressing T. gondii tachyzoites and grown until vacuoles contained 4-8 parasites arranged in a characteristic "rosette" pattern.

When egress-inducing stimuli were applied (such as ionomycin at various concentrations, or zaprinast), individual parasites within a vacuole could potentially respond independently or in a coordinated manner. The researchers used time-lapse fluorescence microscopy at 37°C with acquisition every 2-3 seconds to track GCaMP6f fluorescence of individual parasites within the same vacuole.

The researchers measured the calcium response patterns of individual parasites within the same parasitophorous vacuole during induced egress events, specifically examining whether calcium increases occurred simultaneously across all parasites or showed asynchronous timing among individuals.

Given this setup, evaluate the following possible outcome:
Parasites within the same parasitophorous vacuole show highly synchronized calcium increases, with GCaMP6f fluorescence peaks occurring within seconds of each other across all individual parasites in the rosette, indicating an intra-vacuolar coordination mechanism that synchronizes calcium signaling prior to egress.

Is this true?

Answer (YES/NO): NO